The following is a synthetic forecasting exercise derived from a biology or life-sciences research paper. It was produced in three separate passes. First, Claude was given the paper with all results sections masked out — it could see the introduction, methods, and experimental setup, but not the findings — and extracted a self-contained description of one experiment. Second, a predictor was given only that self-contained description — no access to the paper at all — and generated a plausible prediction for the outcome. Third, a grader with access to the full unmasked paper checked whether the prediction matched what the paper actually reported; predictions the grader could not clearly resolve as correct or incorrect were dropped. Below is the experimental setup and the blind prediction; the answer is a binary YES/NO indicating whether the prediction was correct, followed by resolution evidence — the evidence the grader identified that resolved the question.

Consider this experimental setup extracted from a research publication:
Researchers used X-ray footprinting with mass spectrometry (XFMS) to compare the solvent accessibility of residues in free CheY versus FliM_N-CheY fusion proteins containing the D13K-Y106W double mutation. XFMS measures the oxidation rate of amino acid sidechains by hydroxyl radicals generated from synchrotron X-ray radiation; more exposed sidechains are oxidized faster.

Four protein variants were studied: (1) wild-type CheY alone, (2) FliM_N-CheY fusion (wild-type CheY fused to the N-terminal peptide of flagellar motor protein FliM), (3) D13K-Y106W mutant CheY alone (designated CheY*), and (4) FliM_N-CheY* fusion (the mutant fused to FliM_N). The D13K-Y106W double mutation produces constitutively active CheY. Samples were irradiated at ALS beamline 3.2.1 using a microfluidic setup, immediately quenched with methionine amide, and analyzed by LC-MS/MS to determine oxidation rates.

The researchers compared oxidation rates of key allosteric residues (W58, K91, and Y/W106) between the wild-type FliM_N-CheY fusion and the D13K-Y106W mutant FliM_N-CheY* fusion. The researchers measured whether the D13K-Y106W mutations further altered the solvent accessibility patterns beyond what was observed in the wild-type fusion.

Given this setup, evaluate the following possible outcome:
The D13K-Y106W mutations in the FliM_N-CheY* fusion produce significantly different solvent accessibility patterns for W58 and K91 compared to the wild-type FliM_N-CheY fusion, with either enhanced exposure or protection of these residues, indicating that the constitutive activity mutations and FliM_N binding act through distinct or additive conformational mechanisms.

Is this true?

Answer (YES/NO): YES